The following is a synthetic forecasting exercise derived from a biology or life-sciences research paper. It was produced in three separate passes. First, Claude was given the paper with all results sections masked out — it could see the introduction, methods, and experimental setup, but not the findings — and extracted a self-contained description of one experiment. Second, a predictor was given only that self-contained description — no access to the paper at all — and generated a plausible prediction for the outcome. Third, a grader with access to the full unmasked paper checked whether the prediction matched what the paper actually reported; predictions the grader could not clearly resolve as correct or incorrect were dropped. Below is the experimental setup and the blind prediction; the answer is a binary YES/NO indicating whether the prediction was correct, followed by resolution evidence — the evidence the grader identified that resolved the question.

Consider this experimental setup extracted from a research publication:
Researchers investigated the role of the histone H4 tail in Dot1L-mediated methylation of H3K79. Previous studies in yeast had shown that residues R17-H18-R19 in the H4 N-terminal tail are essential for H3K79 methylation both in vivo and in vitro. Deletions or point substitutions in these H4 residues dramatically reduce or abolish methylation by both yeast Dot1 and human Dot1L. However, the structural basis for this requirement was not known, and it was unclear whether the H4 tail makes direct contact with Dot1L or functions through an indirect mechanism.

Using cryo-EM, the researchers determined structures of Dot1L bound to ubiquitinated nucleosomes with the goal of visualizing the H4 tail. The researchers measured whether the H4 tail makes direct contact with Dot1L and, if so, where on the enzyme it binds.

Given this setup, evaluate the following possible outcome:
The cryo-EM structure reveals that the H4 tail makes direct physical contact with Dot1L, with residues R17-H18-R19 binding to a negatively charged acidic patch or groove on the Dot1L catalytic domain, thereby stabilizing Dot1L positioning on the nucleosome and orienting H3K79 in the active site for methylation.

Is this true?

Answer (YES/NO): YES